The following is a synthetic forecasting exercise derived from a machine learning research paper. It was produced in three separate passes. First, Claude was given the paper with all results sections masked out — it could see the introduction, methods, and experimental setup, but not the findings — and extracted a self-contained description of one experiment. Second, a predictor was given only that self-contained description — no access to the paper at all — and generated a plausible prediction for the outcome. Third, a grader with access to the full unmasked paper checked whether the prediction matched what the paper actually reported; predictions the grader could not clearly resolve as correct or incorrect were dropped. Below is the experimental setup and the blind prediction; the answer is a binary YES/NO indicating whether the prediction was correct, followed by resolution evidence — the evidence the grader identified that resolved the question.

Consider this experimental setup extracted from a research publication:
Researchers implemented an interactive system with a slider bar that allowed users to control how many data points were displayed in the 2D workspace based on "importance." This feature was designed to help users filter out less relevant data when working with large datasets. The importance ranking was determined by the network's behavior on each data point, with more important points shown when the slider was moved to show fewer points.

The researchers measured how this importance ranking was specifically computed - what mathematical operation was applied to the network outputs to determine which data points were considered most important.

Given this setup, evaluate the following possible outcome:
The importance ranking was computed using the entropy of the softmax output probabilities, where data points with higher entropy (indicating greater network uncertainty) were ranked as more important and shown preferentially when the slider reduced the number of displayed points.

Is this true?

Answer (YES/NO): NO